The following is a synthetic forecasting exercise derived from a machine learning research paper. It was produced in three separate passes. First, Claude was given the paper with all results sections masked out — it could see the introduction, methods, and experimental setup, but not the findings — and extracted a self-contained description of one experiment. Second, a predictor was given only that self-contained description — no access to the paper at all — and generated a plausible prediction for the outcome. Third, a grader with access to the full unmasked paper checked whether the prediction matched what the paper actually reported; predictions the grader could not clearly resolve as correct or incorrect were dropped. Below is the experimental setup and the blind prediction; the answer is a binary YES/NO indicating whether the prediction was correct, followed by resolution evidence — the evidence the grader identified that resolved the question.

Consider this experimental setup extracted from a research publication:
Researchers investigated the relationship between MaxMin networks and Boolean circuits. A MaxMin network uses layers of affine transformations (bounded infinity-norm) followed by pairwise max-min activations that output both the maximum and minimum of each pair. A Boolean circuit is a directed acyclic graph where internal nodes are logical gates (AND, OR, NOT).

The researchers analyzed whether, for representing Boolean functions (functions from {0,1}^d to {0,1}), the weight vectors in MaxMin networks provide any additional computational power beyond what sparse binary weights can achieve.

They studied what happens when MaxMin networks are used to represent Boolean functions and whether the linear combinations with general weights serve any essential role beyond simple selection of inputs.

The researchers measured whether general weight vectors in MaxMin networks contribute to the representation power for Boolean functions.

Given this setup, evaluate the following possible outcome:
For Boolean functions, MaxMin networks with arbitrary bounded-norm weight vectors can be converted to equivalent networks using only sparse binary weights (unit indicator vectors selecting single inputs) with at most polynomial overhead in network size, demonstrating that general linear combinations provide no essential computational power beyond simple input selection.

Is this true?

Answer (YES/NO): YES